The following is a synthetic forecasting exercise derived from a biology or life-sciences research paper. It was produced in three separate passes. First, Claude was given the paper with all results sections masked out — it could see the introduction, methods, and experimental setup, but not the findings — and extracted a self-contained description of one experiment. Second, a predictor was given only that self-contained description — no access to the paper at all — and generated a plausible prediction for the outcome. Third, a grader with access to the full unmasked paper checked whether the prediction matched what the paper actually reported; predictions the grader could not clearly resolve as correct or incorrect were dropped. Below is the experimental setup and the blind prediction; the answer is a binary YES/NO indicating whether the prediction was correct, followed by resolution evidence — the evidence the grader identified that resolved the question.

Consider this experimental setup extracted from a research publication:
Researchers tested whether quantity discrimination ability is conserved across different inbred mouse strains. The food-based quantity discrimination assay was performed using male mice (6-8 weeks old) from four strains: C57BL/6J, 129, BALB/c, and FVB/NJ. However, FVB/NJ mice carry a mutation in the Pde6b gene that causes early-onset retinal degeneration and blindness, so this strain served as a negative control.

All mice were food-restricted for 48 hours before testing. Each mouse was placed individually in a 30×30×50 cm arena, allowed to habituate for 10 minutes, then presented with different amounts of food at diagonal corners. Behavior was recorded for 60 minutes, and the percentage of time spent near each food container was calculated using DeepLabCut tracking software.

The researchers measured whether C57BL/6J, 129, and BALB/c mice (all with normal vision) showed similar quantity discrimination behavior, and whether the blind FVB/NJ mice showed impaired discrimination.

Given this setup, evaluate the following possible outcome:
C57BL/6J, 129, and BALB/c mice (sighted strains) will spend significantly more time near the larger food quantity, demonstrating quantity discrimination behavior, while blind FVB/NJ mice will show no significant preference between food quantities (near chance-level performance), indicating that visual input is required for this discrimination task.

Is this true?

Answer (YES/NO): YES